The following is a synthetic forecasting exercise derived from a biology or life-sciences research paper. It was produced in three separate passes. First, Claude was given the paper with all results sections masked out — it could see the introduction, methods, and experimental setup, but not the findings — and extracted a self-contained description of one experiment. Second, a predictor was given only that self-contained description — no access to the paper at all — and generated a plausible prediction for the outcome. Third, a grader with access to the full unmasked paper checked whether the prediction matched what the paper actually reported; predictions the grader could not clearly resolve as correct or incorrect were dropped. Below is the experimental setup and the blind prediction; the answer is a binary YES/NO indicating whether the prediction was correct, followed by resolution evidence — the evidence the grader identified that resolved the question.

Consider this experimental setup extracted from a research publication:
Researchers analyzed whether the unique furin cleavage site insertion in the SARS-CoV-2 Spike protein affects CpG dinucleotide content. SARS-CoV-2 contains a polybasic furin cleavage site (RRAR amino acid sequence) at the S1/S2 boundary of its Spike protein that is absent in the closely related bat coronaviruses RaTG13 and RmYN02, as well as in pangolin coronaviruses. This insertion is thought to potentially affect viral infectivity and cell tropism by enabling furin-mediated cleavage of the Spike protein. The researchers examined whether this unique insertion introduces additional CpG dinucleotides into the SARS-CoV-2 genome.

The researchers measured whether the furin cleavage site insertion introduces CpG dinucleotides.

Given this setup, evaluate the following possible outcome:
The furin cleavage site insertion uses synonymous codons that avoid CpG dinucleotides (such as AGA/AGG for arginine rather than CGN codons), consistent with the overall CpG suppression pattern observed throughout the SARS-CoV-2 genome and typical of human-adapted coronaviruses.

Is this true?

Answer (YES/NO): NO